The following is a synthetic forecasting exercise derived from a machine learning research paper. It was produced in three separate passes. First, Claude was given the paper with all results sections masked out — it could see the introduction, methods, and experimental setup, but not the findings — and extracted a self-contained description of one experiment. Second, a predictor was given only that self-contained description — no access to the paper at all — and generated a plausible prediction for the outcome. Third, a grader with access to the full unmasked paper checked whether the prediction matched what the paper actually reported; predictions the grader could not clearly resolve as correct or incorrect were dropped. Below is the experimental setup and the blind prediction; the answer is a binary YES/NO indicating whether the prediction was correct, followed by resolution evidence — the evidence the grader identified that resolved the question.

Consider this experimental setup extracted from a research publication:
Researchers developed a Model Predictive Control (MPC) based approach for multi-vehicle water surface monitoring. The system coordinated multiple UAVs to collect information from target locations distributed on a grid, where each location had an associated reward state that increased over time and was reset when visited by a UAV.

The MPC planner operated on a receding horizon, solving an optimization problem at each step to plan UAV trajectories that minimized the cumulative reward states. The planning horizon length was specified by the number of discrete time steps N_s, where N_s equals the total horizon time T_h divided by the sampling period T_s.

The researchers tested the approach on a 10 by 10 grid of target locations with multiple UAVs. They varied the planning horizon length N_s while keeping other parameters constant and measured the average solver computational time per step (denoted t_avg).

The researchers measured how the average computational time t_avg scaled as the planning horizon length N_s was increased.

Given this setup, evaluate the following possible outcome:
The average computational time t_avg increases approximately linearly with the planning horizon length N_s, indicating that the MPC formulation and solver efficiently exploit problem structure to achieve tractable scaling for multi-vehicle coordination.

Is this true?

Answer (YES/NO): NO